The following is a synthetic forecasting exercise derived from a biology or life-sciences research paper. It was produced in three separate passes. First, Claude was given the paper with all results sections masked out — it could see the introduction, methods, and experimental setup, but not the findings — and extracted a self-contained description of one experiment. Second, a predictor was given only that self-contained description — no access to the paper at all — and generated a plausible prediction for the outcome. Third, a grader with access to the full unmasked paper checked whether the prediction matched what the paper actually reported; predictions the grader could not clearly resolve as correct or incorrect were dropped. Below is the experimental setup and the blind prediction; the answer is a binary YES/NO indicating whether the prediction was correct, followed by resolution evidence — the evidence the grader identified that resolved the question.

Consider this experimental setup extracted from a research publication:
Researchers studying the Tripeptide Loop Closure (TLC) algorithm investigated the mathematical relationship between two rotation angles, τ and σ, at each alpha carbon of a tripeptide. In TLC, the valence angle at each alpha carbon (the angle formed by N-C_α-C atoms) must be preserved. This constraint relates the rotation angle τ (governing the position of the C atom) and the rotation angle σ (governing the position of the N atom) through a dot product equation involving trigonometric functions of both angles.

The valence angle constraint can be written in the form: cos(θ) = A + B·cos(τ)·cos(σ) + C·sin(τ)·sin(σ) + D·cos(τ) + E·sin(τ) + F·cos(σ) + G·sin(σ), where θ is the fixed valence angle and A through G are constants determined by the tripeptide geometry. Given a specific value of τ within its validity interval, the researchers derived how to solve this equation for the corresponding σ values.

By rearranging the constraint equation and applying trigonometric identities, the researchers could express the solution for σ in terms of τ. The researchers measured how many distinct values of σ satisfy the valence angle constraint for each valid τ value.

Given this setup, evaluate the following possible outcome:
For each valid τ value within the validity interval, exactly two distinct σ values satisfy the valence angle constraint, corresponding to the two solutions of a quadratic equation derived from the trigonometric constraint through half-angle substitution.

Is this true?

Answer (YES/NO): NO